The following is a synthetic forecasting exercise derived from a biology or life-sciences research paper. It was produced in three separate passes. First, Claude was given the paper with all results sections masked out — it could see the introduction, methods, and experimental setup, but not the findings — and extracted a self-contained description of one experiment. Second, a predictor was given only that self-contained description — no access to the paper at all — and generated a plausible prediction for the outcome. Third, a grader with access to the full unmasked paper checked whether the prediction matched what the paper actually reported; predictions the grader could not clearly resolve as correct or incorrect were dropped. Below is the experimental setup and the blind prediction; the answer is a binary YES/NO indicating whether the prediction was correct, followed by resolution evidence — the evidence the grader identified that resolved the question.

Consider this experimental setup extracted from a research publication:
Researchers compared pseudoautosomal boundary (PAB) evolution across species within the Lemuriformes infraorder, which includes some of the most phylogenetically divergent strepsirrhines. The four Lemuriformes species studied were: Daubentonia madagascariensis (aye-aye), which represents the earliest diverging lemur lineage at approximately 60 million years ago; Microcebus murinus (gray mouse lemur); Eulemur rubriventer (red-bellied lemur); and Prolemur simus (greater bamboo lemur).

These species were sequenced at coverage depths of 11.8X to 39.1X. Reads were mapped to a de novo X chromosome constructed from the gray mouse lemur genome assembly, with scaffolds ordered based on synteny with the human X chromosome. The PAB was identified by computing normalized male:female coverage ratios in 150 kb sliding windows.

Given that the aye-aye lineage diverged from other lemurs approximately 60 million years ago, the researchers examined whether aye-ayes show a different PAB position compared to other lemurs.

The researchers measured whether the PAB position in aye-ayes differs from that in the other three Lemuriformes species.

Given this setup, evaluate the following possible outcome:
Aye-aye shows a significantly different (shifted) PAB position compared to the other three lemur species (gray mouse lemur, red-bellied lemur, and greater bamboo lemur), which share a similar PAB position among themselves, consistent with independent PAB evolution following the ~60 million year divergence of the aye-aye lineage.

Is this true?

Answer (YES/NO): NO